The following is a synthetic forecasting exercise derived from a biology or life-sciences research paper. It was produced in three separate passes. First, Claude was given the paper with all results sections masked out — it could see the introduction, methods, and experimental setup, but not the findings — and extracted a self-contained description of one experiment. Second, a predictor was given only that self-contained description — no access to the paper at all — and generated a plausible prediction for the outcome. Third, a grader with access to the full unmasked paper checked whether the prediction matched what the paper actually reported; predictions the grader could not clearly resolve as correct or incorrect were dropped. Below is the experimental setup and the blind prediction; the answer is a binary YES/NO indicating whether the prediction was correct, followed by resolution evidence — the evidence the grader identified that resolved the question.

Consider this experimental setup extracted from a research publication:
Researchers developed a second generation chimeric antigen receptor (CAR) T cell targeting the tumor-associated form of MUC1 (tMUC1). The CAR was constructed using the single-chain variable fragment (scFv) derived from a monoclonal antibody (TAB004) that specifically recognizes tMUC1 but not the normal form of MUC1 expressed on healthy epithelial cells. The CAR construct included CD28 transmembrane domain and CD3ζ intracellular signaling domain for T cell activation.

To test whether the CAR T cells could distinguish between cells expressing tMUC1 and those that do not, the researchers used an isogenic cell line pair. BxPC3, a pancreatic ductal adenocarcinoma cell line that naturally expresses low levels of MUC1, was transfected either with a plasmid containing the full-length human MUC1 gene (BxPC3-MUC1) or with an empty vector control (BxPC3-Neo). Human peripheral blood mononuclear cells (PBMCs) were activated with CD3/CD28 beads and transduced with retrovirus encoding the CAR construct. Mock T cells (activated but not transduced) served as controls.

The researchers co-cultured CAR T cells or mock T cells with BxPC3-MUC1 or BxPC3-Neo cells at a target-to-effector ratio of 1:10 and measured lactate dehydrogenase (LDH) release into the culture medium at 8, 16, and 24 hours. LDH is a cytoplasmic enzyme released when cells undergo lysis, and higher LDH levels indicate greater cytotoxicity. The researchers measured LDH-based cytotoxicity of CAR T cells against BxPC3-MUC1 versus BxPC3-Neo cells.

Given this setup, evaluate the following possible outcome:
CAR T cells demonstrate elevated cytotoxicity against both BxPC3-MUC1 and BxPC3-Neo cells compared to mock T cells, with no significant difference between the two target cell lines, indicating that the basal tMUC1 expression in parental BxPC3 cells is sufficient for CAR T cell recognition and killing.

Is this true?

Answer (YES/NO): NO